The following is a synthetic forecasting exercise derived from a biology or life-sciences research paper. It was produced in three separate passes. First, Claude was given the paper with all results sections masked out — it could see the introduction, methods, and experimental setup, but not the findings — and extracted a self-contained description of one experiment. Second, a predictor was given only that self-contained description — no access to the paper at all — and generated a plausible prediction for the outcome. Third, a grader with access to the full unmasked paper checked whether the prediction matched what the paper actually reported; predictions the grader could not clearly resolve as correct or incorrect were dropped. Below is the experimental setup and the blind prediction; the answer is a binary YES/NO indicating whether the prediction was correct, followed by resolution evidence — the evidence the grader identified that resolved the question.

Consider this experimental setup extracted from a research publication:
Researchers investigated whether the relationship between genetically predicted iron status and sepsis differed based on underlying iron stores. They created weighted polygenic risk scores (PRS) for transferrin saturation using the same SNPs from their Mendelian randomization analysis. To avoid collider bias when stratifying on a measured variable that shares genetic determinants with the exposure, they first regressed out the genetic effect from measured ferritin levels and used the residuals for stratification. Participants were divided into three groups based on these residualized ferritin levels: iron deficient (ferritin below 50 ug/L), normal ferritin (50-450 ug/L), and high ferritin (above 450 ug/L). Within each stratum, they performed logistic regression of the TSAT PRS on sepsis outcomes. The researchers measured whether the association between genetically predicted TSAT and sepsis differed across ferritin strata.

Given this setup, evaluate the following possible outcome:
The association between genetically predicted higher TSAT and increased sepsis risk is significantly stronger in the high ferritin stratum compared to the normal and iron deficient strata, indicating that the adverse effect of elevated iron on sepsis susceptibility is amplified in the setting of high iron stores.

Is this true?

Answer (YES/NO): NO